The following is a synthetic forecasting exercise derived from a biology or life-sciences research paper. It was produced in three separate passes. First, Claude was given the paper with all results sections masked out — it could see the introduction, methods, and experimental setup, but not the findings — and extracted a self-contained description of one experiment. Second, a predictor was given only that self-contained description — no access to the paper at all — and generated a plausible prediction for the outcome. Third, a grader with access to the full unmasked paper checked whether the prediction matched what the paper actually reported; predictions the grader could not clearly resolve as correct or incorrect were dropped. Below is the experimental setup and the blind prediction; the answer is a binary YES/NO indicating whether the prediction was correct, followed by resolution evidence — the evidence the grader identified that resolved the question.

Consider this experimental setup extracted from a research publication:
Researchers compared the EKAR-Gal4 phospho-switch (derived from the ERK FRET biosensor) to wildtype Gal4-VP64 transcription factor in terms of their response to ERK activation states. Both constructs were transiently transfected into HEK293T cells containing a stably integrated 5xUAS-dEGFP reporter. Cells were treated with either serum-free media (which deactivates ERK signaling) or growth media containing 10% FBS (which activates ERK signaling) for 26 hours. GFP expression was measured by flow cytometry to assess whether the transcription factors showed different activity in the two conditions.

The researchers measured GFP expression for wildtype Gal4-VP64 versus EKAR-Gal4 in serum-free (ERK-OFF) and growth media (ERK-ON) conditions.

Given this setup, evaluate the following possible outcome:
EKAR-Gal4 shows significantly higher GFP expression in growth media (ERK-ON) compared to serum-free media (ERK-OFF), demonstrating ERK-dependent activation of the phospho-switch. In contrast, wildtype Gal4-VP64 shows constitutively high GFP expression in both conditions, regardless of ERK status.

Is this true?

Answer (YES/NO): YES